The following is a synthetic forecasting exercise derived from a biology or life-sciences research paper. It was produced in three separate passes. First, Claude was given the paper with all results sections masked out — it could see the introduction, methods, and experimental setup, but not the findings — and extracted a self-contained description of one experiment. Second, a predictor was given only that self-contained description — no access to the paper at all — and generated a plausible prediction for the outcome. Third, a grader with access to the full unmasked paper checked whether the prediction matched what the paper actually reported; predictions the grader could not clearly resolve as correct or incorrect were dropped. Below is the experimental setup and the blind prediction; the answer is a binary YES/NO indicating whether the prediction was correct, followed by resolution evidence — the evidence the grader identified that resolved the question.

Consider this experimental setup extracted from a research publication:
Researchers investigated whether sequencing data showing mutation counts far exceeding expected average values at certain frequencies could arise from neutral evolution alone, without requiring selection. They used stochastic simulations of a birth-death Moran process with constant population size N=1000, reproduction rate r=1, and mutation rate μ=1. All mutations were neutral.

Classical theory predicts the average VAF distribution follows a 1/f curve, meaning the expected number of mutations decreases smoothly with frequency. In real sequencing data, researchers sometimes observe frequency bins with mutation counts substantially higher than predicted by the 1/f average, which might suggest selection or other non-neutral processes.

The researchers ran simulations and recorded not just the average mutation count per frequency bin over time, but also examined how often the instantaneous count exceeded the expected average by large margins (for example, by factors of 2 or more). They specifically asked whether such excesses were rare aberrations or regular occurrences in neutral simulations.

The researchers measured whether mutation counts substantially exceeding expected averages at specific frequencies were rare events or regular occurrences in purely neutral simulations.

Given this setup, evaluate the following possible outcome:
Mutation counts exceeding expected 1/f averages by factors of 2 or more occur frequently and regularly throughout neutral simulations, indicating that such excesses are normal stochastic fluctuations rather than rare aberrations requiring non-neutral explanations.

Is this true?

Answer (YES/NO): YES